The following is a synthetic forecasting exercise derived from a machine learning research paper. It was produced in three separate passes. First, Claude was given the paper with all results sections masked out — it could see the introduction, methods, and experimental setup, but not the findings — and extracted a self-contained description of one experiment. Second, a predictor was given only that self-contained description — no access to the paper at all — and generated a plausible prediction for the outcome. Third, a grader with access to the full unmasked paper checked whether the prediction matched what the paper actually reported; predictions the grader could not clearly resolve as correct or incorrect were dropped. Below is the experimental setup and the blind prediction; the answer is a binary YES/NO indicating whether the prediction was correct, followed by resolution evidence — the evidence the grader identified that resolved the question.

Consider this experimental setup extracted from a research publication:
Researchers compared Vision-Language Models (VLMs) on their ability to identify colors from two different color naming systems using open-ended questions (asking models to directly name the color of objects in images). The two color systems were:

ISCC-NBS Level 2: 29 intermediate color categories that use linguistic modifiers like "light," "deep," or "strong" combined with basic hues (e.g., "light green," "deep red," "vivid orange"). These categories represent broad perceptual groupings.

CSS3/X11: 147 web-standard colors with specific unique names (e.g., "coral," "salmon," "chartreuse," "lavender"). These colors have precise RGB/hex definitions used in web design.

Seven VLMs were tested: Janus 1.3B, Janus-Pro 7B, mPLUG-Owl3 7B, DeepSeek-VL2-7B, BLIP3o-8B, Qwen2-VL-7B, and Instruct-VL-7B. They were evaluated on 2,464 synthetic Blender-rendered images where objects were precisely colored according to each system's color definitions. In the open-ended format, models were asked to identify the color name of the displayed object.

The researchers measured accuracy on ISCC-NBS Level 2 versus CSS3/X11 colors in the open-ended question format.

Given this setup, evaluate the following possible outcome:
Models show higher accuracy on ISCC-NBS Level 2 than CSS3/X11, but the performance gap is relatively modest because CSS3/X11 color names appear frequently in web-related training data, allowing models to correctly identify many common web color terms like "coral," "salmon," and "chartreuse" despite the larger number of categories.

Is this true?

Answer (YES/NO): NO